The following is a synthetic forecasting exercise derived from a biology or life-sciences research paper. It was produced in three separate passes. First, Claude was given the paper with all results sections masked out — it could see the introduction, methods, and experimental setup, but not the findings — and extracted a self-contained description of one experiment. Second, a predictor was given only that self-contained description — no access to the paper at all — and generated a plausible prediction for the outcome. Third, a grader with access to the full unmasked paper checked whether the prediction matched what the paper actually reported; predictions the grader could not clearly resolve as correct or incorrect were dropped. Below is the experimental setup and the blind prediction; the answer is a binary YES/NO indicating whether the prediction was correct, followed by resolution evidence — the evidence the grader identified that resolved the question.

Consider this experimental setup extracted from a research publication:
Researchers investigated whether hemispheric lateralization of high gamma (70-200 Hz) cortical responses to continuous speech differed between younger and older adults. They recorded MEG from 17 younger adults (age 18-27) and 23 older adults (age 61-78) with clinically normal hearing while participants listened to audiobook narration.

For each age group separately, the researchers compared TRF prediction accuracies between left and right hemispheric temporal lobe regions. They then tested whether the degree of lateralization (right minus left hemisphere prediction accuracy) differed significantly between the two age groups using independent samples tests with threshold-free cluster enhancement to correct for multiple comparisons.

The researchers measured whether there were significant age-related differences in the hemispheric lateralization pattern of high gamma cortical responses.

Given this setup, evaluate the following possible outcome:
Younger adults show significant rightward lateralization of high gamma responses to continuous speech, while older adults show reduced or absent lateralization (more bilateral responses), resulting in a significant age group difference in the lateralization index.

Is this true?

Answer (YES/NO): NO